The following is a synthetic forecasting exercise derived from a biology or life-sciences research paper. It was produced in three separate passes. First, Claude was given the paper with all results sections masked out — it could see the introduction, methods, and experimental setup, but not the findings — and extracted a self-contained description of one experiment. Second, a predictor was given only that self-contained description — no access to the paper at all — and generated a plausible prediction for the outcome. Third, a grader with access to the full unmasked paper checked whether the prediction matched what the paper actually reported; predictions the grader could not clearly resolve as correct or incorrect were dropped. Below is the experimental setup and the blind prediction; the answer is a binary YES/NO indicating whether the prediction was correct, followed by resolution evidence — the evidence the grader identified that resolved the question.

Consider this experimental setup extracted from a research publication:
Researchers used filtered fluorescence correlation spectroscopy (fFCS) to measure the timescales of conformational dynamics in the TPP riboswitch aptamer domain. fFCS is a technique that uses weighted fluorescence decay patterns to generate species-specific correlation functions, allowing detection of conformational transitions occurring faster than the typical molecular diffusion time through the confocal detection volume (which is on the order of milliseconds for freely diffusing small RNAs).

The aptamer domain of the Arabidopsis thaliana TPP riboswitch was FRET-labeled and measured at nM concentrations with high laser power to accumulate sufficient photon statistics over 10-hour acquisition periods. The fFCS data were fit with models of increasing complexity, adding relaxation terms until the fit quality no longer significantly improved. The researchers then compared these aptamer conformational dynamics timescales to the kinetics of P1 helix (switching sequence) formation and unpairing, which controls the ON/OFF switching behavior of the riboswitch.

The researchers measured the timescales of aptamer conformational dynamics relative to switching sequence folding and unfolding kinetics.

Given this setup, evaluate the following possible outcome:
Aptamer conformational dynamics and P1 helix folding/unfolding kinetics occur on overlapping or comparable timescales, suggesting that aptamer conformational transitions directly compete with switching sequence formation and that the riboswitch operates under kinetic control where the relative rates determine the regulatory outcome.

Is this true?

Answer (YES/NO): NO